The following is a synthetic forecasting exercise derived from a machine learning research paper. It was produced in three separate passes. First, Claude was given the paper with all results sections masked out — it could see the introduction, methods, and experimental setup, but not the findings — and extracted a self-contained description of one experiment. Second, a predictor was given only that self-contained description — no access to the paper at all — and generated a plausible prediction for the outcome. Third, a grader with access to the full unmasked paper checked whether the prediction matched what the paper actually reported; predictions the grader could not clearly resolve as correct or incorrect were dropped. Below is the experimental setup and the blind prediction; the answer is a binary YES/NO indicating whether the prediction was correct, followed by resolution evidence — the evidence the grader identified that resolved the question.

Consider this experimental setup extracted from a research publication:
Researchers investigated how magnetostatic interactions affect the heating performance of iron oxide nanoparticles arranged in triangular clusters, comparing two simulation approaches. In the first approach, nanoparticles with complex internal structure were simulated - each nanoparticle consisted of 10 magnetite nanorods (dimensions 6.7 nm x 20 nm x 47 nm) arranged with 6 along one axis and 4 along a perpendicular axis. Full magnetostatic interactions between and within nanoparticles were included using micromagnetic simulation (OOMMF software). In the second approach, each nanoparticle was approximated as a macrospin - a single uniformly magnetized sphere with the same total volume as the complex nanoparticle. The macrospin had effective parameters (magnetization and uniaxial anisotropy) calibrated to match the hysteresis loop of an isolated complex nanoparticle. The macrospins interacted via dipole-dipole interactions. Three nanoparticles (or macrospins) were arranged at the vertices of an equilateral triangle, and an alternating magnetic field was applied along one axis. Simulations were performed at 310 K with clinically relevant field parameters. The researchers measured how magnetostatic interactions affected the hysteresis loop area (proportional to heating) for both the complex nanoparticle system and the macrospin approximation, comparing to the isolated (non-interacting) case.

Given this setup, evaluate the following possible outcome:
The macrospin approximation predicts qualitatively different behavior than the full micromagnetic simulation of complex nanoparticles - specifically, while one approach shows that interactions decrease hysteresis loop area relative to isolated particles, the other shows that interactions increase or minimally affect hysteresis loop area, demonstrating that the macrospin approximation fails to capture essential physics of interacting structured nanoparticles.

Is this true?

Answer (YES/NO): YES